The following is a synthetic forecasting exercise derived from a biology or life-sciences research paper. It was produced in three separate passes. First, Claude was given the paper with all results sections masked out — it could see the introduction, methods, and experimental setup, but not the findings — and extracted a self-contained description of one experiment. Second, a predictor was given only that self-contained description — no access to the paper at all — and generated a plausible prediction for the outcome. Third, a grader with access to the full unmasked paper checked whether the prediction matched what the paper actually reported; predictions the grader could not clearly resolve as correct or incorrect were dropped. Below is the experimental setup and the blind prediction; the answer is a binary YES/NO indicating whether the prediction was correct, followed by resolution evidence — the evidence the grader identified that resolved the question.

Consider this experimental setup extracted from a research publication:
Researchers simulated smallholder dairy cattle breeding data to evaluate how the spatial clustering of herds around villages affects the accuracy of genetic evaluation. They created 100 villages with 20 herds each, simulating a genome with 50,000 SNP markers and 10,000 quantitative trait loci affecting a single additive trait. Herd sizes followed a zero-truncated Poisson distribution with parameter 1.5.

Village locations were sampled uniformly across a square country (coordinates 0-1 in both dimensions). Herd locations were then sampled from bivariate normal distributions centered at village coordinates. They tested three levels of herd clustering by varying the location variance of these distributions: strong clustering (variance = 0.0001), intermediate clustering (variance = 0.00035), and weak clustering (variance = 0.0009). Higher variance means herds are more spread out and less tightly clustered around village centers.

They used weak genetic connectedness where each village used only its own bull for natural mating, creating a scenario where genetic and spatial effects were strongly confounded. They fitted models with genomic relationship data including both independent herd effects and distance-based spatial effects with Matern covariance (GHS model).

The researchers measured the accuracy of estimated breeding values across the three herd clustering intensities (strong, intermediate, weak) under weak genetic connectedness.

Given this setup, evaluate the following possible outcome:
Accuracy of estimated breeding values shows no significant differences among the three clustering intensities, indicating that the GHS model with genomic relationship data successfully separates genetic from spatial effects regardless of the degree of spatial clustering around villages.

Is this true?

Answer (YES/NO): NO